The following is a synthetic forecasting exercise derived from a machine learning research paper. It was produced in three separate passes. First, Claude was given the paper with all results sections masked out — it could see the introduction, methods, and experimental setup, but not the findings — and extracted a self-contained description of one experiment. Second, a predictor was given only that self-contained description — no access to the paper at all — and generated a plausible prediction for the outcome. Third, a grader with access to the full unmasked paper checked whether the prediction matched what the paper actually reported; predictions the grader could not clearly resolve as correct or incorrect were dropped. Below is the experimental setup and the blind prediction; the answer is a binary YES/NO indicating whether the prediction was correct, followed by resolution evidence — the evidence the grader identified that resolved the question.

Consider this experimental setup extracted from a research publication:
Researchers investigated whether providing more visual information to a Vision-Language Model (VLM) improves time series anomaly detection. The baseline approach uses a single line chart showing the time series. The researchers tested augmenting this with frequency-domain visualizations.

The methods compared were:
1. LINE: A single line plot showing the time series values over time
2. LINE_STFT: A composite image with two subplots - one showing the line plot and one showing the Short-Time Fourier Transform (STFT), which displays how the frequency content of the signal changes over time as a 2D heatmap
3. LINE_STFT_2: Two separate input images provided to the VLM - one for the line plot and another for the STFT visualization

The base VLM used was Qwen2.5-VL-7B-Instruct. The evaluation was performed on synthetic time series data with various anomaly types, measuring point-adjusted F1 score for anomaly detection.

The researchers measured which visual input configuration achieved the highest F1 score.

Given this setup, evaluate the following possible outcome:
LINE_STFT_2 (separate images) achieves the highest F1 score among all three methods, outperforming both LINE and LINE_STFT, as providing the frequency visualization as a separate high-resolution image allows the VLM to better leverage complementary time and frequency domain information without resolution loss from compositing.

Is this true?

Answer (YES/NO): NO